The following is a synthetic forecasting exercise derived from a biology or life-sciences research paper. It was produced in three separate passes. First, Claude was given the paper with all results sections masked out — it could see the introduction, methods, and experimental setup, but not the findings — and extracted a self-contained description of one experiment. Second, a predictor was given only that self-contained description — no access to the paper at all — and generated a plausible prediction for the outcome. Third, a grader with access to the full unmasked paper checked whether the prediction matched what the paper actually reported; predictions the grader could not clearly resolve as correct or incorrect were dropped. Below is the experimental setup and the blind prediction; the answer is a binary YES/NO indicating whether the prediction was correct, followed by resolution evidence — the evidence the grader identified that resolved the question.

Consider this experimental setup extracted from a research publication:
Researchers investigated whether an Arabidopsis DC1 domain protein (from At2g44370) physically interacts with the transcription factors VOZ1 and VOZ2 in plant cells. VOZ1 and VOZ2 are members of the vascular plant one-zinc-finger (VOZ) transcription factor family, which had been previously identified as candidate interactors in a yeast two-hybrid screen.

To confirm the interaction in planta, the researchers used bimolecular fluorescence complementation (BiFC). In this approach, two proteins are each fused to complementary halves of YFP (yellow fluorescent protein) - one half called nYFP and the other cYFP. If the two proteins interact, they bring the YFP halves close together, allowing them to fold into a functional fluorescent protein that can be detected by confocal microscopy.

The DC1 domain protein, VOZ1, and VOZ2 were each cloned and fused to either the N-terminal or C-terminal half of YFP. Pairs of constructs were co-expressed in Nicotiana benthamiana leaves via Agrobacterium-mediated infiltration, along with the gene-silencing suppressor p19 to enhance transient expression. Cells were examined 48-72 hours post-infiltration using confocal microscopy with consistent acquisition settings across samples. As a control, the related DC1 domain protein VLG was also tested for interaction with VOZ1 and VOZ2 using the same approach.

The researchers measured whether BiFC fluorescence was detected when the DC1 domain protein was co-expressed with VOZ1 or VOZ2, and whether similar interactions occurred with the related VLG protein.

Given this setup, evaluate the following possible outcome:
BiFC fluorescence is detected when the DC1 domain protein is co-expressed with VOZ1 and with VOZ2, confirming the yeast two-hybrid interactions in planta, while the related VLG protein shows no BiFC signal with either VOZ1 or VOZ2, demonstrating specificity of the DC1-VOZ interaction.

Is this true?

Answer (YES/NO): YES